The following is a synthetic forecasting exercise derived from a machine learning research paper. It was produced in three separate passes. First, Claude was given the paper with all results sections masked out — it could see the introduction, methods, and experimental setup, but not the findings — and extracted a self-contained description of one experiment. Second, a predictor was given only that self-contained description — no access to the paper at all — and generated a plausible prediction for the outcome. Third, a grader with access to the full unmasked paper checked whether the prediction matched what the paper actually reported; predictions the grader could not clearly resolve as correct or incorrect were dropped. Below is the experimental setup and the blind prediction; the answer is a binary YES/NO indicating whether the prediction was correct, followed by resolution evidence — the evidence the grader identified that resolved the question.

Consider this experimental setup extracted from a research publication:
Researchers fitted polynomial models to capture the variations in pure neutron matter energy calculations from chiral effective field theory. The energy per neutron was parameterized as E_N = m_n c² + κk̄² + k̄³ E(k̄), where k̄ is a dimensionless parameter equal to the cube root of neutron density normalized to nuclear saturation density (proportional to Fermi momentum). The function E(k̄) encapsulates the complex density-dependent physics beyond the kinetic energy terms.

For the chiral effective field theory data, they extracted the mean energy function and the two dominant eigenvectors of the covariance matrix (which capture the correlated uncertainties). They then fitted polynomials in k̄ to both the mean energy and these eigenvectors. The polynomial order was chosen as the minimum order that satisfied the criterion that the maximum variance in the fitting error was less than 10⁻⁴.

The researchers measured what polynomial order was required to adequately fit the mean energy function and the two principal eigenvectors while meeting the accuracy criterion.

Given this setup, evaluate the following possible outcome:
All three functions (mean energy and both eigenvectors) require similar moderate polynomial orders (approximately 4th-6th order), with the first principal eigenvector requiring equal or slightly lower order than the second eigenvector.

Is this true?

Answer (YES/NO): YES